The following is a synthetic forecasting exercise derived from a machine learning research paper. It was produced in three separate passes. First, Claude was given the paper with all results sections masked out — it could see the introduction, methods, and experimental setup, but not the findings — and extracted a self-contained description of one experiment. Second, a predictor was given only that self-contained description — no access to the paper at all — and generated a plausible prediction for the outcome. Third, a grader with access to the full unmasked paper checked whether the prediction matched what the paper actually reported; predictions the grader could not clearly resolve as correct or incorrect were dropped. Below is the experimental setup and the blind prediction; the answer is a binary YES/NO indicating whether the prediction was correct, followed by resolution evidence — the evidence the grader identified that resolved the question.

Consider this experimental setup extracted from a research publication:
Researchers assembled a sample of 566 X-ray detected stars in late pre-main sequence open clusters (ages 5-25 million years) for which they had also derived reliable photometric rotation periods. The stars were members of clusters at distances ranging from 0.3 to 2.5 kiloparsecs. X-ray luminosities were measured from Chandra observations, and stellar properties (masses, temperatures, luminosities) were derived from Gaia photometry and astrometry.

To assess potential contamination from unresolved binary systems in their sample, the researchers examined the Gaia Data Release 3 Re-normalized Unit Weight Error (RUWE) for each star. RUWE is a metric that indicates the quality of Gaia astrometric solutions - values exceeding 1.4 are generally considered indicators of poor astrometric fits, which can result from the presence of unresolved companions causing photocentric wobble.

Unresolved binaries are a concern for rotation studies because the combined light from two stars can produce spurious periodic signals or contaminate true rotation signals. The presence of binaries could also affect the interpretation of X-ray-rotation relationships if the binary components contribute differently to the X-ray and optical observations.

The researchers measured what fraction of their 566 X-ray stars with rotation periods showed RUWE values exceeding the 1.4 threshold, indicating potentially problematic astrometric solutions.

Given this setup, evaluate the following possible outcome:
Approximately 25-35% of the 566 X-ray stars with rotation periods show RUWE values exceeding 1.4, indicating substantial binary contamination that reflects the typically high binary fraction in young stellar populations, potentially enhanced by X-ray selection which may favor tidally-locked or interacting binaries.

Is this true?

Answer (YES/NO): NO